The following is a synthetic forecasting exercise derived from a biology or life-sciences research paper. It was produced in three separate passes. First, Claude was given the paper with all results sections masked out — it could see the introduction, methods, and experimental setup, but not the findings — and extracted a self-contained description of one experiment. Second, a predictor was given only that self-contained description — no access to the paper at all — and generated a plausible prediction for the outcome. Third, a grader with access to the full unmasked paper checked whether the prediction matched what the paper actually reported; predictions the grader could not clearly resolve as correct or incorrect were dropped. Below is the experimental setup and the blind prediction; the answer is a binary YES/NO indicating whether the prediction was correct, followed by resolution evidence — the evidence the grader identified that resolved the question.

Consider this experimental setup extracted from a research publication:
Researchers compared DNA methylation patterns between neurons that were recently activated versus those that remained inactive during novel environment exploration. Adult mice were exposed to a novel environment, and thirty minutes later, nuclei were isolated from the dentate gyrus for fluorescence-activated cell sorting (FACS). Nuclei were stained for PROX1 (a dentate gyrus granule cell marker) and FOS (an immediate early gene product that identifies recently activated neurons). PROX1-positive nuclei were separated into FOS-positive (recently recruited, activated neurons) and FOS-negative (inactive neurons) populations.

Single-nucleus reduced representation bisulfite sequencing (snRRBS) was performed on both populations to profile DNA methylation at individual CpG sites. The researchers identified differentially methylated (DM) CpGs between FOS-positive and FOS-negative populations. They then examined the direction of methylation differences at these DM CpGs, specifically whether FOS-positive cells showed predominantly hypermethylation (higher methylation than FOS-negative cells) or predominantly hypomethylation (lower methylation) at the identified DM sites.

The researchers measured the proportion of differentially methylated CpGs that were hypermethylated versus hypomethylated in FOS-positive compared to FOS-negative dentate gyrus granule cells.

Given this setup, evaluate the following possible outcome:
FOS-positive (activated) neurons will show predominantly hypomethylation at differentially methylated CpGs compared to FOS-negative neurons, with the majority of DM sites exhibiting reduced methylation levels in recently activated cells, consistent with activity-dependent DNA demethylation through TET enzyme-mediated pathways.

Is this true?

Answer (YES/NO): NO